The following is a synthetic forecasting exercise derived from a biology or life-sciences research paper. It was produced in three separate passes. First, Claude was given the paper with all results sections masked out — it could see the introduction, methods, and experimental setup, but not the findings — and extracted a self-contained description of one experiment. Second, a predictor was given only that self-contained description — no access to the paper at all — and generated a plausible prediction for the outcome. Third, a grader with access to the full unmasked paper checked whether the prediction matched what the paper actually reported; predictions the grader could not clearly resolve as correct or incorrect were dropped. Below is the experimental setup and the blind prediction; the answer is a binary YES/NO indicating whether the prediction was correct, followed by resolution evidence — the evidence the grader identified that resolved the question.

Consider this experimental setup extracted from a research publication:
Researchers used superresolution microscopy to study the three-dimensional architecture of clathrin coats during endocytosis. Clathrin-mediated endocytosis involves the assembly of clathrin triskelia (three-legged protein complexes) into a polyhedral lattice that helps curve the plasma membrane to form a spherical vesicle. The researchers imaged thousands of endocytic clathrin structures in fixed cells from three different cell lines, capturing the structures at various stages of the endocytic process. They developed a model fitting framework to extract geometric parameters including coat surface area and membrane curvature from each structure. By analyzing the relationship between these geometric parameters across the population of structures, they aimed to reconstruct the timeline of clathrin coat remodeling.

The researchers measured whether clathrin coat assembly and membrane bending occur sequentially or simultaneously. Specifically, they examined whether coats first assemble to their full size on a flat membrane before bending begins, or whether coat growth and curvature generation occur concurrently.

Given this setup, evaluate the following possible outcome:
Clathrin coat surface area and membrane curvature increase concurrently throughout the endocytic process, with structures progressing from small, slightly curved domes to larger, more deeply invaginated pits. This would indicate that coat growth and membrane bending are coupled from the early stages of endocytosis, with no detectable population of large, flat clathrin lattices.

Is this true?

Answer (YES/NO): NO